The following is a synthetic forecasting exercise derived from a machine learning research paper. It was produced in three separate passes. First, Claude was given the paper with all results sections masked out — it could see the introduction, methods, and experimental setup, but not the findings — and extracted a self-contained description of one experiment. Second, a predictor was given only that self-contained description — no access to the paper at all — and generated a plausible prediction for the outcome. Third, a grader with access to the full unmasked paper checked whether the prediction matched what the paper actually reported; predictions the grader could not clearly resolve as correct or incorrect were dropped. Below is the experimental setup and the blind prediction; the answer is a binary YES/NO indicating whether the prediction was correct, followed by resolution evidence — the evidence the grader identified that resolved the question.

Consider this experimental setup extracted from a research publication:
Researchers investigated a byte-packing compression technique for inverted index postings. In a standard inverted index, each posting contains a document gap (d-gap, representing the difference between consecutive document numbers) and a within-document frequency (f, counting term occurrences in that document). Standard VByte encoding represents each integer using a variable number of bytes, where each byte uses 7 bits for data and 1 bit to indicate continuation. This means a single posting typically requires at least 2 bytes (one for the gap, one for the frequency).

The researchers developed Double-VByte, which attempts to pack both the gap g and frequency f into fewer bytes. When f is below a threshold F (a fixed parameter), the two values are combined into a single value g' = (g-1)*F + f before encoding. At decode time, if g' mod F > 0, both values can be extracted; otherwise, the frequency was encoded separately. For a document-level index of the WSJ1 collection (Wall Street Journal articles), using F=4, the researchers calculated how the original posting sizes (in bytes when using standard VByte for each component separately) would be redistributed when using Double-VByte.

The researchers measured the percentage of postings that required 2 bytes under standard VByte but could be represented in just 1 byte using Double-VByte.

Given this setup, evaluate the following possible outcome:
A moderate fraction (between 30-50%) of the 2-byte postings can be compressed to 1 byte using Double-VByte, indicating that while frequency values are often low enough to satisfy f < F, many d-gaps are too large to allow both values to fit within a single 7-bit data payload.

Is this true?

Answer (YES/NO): NO